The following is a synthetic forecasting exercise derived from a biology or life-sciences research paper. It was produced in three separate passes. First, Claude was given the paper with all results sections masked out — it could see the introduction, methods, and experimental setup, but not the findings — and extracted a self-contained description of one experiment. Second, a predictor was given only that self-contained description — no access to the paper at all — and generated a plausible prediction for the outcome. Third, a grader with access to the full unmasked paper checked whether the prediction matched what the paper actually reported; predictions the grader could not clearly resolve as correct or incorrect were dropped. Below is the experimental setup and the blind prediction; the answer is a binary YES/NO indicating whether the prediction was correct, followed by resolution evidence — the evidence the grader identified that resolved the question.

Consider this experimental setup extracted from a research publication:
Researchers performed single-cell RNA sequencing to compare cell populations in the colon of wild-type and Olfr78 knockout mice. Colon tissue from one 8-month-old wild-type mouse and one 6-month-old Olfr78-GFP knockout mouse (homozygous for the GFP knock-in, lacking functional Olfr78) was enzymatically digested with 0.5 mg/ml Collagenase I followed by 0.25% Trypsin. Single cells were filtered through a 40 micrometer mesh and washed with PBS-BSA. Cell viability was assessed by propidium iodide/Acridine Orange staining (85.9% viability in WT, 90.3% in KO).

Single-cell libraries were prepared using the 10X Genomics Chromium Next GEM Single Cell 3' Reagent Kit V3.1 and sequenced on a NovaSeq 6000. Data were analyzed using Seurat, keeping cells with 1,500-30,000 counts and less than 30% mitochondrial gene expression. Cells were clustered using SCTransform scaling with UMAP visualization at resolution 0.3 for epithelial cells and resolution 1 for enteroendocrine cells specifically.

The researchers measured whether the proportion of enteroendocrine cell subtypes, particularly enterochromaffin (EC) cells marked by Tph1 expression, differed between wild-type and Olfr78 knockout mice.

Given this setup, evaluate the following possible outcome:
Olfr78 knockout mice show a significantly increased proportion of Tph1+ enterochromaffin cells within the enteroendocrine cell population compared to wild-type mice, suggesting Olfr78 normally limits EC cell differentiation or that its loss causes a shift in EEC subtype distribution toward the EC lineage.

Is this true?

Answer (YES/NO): NO